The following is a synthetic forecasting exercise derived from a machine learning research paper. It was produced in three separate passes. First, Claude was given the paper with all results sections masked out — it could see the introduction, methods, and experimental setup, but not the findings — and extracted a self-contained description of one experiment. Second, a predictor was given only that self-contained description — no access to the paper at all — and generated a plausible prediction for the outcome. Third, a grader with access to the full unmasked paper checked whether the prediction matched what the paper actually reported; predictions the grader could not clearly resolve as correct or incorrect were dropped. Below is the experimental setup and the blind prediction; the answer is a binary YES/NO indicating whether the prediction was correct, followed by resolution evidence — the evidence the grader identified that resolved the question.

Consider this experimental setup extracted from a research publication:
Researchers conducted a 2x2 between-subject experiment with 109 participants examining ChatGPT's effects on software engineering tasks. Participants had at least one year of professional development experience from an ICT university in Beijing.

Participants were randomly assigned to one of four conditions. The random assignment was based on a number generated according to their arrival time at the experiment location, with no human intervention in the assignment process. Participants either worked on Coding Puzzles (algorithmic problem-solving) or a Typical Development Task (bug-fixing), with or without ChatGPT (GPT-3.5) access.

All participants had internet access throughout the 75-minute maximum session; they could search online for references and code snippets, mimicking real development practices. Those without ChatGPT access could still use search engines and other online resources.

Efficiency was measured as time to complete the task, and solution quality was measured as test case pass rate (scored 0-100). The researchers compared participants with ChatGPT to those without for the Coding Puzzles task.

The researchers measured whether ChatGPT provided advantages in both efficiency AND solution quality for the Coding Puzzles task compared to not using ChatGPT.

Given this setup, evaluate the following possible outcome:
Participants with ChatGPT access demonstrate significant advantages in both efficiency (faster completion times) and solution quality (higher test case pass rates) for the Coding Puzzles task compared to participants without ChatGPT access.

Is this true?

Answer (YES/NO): NO